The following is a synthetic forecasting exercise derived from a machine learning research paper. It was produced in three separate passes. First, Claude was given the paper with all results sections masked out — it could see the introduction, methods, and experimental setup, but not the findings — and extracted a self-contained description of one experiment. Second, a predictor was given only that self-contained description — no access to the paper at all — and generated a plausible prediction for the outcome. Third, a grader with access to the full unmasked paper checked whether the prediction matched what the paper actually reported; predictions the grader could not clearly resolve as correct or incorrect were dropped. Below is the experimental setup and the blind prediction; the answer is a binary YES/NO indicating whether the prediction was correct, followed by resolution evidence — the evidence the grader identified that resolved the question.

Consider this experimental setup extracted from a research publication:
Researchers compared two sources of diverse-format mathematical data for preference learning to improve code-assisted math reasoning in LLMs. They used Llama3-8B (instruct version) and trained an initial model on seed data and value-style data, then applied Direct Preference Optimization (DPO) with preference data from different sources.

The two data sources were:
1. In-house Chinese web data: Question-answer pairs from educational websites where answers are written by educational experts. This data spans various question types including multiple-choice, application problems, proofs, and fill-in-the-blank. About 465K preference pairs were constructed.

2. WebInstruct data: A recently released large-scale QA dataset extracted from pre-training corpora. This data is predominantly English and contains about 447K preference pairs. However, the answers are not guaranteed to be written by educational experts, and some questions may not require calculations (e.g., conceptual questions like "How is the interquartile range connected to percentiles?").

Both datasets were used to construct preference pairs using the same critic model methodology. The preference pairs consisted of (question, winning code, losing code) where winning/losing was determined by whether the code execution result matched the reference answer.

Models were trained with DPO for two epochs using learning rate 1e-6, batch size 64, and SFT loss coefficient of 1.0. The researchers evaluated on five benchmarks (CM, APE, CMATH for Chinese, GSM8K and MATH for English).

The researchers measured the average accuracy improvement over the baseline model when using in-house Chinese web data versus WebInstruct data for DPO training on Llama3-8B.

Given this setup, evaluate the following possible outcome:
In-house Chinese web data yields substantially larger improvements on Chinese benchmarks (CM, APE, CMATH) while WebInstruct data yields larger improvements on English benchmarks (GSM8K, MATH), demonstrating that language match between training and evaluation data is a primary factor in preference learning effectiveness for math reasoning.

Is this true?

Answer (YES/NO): NO